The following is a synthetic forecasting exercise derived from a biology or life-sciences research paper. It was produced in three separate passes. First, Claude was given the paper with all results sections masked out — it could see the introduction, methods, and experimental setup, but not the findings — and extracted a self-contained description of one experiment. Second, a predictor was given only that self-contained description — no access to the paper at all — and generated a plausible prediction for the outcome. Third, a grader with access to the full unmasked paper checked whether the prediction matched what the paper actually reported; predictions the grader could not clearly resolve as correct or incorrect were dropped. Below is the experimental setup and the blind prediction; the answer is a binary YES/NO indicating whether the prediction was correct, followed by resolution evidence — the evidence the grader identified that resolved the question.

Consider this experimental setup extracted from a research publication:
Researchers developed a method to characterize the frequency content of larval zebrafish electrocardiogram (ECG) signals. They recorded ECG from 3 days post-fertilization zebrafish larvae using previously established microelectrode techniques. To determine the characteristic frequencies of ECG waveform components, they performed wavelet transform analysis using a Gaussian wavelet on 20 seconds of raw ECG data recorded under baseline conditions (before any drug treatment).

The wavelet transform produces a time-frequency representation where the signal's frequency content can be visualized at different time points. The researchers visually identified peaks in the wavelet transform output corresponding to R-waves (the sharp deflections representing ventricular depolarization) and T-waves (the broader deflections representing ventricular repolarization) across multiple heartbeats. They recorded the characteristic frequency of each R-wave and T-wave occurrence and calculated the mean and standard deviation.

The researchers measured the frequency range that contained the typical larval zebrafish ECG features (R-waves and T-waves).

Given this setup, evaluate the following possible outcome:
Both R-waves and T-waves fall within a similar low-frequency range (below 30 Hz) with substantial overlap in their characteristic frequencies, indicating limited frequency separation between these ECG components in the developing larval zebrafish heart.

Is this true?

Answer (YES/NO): NO